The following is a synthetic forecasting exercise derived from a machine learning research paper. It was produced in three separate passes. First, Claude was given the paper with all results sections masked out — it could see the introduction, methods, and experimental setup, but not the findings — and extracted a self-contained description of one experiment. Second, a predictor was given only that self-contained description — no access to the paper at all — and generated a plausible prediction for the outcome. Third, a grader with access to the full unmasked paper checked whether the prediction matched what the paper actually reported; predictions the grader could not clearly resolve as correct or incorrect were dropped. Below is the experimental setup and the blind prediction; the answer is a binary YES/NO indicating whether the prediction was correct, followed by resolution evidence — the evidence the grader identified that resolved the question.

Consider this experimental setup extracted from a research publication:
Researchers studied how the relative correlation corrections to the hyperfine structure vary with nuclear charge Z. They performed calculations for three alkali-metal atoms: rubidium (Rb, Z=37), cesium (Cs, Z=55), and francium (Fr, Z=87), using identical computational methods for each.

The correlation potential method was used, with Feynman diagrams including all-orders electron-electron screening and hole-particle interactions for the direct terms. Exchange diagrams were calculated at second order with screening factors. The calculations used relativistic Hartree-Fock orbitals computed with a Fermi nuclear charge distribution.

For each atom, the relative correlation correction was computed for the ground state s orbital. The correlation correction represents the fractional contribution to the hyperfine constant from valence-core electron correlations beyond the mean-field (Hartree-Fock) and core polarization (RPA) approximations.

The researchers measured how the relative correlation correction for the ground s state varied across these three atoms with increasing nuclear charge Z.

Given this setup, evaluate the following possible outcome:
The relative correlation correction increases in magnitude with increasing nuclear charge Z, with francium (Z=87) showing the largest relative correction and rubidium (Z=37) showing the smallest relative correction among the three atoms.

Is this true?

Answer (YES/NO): NO